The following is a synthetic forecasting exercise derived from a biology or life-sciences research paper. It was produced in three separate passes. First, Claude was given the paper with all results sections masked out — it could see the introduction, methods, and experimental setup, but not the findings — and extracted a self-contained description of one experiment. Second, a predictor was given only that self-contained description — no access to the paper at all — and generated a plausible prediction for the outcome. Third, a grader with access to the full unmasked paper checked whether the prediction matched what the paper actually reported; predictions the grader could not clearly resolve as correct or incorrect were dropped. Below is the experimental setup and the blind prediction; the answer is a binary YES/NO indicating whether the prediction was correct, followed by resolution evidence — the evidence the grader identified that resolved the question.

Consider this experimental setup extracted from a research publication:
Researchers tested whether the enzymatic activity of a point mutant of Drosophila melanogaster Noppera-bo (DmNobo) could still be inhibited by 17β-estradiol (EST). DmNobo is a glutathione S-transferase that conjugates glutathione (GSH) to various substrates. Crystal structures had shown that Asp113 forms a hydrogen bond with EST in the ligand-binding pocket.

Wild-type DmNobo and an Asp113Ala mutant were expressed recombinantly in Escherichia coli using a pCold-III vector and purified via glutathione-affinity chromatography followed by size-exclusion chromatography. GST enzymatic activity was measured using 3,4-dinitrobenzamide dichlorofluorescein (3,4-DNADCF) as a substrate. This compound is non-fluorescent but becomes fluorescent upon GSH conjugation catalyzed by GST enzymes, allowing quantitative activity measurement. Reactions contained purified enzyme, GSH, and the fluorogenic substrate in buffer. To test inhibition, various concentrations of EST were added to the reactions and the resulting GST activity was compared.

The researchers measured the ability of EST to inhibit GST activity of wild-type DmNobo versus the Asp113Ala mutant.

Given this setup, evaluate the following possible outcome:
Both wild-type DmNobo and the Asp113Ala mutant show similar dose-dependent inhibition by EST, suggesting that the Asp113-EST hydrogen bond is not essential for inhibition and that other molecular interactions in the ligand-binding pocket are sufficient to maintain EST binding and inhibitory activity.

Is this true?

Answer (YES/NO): NO